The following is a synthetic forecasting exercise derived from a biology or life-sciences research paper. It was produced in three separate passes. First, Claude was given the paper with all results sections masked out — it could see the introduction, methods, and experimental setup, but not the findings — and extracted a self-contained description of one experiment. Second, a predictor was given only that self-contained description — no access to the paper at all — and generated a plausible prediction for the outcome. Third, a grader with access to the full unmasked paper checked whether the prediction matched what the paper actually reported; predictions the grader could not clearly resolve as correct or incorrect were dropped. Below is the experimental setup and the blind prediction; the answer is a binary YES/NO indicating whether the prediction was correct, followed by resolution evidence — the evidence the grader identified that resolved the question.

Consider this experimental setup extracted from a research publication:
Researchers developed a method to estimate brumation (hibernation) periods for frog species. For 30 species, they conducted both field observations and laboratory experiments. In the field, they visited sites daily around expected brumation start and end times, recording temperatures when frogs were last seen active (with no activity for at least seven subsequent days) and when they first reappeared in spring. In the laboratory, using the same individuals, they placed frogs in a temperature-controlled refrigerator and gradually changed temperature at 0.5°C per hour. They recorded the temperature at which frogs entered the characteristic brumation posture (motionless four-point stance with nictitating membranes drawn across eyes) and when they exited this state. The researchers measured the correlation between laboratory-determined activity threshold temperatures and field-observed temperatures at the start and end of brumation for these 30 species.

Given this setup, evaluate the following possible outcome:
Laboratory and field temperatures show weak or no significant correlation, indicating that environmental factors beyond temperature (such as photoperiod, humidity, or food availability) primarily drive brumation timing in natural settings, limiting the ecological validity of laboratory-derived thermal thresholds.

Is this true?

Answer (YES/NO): NO